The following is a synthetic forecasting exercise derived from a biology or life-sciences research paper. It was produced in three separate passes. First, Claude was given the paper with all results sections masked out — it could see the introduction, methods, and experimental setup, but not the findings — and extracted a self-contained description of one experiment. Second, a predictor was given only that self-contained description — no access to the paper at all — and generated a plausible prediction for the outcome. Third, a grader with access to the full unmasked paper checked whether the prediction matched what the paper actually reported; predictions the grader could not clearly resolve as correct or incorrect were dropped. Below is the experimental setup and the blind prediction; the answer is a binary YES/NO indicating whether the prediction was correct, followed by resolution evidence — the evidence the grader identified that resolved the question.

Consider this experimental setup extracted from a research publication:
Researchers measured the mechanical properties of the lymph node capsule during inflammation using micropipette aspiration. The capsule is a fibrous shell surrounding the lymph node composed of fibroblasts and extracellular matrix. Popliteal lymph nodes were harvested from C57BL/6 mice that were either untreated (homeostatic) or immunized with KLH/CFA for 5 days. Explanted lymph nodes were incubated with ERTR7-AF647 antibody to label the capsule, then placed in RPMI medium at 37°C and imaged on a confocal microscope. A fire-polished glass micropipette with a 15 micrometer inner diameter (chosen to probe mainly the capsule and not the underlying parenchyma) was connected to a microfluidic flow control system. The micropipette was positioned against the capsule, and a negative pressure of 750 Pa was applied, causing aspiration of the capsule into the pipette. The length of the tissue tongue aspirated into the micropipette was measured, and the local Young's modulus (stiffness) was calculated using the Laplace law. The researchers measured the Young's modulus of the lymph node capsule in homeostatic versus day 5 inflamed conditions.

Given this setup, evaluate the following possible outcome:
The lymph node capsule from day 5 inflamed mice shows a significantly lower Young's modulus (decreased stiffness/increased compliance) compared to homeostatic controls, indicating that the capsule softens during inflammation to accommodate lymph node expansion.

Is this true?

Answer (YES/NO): NO